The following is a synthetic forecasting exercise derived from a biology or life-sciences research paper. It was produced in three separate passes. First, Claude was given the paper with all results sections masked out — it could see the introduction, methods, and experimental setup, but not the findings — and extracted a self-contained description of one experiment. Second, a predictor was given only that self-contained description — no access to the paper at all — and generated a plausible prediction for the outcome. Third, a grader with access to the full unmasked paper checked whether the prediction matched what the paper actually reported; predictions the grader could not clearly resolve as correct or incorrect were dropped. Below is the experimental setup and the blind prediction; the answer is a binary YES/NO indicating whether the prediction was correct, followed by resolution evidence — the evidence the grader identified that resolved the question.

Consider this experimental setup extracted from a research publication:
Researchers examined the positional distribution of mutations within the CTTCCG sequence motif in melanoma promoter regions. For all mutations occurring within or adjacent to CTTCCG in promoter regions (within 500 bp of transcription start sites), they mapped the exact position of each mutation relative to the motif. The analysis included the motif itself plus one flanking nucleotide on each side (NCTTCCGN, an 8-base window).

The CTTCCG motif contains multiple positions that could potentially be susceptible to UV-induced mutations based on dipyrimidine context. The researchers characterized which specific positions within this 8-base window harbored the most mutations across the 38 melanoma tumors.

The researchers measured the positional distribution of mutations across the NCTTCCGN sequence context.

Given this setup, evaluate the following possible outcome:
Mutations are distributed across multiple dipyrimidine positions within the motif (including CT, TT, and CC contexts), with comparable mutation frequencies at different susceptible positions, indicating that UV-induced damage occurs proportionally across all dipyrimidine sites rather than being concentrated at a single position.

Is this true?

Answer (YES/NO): NO